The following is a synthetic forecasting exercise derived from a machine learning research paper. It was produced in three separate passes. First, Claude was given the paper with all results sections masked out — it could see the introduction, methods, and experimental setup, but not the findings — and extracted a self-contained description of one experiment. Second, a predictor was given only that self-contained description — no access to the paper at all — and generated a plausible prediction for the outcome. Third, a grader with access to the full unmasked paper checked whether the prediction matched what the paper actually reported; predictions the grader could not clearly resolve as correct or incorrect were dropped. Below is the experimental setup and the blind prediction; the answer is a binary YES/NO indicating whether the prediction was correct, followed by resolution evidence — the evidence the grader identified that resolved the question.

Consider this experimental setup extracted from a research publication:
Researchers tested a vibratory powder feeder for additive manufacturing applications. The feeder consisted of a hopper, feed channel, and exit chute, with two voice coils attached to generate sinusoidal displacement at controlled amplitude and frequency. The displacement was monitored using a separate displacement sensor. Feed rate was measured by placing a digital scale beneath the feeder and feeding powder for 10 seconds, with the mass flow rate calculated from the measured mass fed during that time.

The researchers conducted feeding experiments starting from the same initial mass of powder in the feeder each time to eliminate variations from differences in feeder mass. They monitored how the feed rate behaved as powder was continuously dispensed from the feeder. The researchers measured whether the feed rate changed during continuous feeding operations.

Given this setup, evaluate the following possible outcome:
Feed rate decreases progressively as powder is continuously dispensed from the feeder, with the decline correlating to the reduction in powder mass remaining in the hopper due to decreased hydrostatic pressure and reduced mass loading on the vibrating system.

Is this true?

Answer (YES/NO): NO